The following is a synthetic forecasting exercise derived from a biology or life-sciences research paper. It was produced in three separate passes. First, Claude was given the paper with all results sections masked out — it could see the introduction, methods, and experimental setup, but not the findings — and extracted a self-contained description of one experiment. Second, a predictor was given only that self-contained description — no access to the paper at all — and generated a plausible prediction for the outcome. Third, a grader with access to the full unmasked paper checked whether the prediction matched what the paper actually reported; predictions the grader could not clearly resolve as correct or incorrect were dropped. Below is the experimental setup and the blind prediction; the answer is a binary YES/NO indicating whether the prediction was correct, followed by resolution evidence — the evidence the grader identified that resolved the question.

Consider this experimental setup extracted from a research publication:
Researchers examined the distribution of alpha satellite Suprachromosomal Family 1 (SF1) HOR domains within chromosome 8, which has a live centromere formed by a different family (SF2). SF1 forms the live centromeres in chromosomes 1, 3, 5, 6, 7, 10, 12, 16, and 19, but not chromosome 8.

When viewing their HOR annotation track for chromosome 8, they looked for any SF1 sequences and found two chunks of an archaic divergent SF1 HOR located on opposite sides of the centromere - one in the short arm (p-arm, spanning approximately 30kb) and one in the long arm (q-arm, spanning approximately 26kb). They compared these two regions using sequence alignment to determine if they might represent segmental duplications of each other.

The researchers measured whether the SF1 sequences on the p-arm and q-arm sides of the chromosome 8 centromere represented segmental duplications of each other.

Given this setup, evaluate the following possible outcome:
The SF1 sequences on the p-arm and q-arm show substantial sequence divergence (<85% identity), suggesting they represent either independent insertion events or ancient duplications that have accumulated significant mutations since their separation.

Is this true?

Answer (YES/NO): NO